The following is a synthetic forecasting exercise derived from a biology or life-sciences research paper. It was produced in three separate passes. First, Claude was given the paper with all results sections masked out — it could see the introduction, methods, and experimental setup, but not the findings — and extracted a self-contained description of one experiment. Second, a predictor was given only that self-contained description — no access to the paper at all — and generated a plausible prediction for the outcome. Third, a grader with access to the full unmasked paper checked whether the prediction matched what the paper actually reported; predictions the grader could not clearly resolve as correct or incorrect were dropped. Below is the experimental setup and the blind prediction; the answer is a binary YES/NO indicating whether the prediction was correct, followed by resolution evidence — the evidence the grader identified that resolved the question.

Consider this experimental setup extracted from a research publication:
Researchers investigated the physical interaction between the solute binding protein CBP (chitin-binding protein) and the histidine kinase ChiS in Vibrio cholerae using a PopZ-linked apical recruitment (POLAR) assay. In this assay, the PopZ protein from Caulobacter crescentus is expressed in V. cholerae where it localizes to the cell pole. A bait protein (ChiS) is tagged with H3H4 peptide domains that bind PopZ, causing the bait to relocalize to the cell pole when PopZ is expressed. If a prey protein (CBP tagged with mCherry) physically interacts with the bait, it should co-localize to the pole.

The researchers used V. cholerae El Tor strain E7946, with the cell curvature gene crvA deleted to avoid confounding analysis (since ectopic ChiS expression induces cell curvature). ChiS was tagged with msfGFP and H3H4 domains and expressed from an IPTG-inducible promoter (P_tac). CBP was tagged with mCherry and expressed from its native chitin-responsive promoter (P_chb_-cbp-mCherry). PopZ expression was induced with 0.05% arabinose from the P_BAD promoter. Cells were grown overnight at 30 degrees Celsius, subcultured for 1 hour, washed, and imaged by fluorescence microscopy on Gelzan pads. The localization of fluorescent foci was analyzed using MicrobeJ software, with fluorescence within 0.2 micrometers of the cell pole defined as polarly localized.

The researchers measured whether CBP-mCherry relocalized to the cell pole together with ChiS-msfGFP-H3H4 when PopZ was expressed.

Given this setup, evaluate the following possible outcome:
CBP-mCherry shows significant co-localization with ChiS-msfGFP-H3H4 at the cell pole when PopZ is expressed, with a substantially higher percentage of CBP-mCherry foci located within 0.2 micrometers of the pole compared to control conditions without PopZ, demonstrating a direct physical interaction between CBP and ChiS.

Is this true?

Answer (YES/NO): YES